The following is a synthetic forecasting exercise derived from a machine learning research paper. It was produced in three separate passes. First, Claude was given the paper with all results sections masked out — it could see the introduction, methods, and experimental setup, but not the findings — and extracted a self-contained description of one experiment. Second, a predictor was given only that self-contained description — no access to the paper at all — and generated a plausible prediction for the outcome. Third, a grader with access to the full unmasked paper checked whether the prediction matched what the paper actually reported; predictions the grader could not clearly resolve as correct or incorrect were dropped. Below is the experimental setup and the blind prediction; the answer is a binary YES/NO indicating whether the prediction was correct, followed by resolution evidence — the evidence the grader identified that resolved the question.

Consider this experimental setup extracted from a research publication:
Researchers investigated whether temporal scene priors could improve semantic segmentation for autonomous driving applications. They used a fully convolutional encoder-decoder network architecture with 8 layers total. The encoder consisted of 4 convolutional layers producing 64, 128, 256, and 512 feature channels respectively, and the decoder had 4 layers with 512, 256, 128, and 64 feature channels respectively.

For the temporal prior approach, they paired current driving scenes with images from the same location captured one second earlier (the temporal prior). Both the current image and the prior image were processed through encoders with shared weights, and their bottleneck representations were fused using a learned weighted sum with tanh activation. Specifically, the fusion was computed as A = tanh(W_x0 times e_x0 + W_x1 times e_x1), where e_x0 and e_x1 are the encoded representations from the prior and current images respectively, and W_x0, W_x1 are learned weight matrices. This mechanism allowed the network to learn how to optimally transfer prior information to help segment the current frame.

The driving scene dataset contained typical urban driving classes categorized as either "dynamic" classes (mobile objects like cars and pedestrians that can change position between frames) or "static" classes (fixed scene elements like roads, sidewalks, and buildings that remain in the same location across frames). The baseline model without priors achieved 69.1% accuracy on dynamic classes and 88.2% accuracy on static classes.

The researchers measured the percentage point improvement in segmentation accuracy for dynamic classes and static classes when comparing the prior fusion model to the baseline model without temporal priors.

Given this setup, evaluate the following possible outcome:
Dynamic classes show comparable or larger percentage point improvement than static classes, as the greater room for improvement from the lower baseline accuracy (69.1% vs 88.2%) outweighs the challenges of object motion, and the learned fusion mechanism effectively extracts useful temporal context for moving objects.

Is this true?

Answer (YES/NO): YES